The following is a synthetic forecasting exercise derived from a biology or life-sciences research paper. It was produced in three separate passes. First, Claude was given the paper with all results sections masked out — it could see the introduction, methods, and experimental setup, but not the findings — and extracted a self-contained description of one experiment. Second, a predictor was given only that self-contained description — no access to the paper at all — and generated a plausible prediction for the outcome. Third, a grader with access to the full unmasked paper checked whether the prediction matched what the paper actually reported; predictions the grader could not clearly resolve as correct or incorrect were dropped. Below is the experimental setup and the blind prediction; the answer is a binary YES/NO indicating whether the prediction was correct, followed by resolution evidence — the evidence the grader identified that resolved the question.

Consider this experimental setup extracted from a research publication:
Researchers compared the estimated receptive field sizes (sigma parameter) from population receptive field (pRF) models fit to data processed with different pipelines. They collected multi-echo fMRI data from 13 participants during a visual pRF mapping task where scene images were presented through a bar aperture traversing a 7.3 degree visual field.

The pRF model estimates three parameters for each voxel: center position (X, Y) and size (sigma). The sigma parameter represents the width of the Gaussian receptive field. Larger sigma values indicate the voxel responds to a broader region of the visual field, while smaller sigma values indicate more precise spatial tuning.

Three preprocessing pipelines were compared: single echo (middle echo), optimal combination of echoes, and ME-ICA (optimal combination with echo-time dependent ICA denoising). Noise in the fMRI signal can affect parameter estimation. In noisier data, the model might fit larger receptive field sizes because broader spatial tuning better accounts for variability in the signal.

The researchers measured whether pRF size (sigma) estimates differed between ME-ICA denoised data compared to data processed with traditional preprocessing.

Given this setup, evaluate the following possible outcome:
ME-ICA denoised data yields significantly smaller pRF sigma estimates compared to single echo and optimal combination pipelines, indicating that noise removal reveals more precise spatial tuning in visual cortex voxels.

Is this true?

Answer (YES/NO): YES